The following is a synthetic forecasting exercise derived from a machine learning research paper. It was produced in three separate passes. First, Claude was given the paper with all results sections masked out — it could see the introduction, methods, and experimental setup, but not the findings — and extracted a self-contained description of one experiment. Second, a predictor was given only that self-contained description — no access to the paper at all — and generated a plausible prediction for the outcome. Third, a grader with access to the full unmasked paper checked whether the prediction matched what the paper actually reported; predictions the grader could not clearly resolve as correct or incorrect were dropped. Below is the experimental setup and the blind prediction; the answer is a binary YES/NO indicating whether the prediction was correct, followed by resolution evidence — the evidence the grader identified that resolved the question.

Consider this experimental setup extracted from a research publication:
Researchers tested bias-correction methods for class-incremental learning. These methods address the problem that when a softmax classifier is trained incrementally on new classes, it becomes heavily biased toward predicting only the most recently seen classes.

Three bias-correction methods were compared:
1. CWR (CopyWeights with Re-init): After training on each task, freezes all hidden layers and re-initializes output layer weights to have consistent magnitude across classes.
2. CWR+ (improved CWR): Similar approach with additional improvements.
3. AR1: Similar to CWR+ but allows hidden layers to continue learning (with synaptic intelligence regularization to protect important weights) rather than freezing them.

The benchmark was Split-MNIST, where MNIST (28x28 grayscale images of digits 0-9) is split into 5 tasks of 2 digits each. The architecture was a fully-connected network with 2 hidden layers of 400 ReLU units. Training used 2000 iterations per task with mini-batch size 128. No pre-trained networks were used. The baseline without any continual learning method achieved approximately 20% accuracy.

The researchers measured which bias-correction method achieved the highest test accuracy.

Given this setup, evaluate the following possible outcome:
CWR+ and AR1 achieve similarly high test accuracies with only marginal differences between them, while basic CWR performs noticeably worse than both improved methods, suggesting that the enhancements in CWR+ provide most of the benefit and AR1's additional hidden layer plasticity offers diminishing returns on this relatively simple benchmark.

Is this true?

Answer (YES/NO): NO